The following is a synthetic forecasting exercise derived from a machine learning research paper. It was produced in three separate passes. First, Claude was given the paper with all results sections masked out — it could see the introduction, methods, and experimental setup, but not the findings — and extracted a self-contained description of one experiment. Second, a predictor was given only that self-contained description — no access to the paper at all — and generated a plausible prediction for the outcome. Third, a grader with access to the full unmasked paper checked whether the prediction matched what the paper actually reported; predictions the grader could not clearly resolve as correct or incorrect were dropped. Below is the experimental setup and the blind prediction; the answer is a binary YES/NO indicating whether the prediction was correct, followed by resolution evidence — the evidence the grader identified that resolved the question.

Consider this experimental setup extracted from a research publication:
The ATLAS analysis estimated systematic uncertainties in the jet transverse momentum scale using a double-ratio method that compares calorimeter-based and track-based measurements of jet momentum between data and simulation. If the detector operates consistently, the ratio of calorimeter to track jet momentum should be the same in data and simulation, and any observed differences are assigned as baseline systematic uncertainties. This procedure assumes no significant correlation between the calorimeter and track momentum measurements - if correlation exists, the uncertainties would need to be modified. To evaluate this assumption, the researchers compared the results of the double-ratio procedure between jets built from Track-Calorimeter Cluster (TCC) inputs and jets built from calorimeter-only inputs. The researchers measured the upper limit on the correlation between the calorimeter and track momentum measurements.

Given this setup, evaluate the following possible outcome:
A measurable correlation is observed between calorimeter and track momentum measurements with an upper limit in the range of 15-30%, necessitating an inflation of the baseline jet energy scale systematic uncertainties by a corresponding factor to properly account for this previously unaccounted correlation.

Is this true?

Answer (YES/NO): NO